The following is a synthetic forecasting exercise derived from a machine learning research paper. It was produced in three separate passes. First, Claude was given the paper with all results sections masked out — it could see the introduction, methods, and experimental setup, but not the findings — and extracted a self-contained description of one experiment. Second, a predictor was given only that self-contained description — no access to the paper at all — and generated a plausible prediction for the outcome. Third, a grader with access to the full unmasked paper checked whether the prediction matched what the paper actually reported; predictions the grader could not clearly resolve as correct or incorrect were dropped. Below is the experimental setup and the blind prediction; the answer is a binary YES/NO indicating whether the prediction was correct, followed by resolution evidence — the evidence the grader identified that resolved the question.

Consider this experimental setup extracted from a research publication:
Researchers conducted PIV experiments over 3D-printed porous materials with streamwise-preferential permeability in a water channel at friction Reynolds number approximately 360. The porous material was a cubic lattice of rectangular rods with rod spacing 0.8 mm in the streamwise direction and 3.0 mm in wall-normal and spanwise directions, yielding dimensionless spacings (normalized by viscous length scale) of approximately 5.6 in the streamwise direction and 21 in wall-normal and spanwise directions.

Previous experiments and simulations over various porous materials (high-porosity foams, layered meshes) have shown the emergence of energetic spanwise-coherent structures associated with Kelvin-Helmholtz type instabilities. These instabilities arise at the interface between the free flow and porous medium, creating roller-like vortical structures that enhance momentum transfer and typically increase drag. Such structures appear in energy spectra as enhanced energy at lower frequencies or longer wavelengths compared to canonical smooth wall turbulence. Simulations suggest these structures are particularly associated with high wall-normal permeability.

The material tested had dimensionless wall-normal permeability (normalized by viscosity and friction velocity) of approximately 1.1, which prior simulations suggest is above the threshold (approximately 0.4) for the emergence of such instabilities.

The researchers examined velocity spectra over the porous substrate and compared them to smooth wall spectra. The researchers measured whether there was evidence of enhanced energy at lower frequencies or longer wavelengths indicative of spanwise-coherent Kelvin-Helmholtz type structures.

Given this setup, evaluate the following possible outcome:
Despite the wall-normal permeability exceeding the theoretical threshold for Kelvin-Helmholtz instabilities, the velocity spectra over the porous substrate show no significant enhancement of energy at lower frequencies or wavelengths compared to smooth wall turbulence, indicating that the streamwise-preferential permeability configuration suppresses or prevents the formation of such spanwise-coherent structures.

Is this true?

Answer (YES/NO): NO